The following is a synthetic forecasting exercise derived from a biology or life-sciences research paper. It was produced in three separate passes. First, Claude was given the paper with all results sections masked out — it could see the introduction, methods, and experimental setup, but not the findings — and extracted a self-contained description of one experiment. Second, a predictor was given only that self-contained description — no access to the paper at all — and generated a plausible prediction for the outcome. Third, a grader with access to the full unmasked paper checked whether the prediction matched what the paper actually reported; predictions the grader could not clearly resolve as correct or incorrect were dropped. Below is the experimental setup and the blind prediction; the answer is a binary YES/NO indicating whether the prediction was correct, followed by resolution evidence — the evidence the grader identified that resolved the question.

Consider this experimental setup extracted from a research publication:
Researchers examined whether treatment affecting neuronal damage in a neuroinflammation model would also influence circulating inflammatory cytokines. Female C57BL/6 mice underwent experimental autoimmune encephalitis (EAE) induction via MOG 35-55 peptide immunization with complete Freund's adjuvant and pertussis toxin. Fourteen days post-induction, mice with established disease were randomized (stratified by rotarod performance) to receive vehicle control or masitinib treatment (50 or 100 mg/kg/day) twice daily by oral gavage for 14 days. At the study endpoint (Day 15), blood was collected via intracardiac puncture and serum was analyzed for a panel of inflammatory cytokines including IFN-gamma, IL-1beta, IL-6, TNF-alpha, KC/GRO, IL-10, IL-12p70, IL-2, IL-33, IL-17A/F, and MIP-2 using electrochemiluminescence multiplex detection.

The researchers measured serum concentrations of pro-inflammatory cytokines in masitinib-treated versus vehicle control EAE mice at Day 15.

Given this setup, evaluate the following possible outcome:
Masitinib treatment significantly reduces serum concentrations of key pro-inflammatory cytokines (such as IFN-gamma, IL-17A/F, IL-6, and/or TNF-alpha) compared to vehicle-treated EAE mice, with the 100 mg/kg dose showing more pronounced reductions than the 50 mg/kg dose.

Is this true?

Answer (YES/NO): NO